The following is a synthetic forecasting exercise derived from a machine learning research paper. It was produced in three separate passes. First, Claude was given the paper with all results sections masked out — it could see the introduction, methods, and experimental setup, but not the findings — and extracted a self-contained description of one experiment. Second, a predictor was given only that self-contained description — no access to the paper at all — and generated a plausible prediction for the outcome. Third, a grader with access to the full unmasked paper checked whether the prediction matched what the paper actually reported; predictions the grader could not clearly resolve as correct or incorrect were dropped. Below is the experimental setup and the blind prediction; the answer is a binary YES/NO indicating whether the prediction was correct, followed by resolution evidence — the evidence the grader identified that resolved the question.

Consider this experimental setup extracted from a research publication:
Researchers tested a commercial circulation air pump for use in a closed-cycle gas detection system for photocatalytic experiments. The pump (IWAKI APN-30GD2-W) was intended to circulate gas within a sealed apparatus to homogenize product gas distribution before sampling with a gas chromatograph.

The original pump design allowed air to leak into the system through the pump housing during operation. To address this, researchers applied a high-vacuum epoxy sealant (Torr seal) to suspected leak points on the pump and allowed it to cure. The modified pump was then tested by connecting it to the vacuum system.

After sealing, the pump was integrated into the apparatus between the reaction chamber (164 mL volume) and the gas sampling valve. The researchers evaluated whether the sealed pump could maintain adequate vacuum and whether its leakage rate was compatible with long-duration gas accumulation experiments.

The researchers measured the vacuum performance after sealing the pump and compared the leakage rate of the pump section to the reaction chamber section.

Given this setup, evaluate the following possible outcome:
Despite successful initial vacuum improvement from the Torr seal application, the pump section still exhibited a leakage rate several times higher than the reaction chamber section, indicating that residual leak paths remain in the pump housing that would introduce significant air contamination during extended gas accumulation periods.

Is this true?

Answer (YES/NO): YES